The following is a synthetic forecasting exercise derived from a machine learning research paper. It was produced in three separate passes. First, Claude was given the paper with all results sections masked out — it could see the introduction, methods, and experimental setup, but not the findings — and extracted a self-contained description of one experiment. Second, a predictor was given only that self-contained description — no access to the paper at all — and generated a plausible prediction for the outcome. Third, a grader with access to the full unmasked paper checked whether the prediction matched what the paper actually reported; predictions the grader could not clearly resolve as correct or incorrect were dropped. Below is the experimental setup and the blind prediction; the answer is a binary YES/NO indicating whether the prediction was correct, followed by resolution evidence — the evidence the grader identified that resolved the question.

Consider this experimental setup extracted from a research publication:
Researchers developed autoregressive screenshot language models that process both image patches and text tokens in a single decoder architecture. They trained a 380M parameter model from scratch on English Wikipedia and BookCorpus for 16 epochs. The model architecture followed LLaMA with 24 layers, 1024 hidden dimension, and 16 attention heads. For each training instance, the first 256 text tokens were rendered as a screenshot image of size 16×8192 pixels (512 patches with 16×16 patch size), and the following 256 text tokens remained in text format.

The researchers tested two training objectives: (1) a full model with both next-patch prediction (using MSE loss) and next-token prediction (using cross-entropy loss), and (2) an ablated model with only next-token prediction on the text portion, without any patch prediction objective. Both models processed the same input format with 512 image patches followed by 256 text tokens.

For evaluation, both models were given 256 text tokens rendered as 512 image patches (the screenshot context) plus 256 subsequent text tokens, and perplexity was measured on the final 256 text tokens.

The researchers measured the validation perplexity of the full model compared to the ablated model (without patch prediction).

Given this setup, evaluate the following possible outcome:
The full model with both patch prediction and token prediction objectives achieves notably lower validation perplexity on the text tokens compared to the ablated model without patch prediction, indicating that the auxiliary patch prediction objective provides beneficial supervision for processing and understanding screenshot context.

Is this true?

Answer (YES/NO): YES